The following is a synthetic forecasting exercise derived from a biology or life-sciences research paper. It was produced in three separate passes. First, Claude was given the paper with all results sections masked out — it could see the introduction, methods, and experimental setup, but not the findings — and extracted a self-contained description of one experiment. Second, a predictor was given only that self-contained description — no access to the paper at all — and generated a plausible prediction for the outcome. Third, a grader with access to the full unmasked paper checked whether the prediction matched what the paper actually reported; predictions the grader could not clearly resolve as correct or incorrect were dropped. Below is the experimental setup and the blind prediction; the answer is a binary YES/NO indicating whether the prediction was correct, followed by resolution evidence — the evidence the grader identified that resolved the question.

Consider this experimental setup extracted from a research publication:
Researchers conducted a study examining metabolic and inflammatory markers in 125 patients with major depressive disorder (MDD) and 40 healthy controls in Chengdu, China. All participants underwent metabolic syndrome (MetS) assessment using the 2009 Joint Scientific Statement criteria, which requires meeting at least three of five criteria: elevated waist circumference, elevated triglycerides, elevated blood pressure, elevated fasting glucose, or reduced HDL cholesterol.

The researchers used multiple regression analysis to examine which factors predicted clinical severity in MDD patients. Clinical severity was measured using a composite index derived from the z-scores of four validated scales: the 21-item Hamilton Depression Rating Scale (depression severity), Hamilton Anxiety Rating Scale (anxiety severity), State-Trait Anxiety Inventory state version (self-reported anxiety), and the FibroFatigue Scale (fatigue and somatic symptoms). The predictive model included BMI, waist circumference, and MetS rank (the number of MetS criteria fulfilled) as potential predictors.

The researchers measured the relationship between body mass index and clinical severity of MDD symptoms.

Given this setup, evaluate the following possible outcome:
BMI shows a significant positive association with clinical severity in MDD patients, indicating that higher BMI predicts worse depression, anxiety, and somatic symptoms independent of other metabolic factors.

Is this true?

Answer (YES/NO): NO